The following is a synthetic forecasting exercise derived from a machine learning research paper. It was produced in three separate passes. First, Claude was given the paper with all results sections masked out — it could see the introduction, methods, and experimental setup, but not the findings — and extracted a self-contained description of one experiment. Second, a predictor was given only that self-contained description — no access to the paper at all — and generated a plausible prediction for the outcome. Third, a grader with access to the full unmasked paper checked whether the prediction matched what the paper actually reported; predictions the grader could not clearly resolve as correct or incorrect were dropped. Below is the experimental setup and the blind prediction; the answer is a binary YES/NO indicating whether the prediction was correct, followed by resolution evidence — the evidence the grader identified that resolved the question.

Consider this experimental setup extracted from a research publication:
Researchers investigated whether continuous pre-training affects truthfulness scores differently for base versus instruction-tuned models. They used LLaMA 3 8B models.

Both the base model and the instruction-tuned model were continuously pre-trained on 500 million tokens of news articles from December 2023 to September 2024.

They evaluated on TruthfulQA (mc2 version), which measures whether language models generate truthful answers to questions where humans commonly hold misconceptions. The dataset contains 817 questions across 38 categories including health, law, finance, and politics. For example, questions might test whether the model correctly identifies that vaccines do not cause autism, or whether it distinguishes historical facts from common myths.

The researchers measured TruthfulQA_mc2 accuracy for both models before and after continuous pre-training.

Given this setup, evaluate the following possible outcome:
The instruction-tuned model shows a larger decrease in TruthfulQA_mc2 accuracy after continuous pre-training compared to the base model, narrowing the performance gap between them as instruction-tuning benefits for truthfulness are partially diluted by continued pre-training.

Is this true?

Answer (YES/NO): NO